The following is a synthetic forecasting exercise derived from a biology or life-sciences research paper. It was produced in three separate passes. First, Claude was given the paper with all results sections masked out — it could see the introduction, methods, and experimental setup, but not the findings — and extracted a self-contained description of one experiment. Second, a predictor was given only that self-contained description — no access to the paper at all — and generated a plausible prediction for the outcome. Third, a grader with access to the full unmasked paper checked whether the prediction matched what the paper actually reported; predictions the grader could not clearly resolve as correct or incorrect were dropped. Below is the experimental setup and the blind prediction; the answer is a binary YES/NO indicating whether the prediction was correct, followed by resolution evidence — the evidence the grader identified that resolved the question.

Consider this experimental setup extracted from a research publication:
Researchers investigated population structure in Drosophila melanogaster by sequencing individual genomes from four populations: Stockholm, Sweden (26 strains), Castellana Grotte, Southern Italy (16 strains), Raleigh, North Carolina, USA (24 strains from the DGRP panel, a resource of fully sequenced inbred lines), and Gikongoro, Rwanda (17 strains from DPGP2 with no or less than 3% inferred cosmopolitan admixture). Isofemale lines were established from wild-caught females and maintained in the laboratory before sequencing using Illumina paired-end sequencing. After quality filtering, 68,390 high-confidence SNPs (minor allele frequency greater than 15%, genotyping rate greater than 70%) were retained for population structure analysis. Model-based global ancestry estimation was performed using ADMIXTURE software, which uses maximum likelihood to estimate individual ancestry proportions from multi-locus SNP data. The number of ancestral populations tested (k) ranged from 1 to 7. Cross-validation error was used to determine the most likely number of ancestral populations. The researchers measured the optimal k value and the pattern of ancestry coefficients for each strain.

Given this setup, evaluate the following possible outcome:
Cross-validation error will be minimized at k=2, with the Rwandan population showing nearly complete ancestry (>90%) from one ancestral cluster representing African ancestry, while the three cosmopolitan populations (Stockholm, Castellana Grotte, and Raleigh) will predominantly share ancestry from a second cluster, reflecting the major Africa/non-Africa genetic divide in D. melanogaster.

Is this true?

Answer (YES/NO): NO